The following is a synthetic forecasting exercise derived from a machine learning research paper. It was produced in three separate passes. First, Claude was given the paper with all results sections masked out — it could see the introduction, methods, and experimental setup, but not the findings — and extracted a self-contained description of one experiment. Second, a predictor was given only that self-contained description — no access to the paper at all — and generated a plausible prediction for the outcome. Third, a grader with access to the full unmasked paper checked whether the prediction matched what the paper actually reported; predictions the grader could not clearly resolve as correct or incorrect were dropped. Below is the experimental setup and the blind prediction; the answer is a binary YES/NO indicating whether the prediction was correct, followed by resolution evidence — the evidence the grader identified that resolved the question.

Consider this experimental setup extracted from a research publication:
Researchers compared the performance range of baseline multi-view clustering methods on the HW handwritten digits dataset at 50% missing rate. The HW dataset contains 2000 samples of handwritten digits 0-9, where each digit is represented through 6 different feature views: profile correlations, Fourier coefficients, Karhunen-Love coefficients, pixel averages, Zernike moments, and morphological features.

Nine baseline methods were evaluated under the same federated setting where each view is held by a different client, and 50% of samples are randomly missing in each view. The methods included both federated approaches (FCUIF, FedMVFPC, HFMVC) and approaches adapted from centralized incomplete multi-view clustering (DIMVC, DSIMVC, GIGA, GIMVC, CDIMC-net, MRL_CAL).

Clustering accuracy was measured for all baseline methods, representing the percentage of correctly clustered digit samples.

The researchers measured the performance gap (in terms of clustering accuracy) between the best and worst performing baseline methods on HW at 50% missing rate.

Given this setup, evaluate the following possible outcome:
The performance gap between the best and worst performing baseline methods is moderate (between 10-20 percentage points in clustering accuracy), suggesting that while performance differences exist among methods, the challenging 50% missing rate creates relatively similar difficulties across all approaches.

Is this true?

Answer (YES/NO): NO